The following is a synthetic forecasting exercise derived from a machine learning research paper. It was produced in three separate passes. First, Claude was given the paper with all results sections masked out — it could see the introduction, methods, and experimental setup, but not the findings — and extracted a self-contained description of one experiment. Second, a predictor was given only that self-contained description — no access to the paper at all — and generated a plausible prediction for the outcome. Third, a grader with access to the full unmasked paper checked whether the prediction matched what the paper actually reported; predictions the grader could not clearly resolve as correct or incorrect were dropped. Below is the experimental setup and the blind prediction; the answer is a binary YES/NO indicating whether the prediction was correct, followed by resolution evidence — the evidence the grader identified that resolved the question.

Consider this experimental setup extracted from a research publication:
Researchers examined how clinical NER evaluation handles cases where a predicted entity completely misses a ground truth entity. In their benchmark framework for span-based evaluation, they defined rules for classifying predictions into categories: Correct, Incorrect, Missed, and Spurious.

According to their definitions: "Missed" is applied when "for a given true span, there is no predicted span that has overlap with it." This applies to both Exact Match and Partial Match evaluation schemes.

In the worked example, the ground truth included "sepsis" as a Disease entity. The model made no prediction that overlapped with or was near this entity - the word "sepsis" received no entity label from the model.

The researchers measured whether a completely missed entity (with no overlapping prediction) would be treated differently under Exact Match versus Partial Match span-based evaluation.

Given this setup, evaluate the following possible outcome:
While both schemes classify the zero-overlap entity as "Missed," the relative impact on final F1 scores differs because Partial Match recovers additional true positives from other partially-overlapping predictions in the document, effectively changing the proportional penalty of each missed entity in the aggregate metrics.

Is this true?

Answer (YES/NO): YES